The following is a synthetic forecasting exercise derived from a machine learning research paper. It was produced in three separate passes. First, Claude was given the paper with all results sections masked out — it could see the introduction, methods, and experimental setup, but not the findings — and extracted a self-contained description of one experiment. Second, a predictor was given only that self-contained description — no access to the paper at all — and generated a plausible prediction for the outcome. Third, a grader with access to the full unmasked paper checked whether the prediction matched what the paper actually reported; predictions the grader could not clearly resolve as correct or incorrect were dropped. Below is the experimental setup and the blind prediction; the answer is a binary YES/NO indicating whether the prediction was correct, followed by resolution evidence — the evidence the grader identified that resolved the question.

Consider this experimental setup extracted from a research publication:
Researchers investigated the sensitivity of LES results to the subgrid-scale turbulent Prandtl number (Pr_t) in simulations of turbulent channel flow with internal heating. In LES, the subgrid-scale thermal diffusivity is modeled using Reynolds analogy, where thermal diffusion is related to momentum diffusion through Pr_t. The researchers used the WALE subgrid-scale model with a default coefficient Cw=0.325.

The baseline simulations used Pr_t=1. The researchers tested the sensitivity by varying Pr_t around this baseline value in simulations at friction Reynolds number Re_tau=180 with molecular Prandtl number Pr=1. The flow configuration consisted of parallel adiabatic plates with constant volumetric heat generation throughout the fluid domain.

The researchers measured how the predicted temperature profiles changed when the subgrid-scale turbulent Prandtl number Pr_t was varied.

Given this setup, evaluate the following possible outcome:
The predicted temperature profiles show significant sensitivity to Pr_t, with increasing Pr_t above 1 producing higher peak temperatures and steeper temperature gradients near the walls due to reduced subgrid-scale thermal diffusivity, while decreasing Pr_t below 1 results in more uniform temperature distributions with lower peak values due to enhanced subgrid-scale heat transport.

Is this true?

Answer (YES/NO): NO